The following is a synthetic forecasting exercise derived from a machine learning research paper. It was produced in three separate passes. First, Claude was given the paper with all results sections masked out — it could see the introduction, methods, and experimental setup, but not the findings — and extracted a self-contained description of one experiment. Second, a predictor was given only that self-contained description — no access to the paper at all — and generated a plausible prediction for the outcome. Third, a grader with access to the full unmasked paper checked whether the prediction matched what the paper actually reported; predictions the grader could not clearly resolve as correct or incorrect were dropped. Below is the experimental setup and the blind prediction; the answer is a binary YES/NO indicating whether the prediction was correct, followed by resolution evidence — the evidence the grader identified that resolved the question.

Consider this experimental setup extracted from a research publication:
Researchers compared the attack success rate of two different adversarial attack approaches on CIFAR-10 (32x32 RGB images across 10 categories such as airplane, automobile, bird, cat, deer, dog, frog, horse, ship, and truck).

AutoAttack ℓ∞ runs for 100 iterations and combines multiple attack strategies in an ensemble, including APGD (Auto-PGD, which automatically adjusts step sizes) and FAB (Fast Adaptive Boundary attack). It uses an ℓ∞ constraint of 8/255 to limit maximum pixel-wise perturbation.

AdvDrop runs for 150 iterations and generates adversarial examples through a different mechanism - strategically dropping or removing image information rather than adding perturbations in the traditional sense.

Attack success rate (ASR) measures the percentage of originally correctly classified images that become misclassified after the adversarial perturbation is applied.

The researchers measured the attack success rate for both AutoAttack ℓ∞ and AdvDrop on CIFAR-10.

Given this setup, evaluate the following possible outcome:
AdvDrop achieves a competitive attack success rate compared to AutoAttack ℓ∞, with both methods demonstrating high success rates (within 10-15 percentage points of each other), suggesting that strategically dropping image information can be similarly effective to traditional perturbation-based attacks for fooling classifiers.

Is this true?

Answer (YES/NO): YES